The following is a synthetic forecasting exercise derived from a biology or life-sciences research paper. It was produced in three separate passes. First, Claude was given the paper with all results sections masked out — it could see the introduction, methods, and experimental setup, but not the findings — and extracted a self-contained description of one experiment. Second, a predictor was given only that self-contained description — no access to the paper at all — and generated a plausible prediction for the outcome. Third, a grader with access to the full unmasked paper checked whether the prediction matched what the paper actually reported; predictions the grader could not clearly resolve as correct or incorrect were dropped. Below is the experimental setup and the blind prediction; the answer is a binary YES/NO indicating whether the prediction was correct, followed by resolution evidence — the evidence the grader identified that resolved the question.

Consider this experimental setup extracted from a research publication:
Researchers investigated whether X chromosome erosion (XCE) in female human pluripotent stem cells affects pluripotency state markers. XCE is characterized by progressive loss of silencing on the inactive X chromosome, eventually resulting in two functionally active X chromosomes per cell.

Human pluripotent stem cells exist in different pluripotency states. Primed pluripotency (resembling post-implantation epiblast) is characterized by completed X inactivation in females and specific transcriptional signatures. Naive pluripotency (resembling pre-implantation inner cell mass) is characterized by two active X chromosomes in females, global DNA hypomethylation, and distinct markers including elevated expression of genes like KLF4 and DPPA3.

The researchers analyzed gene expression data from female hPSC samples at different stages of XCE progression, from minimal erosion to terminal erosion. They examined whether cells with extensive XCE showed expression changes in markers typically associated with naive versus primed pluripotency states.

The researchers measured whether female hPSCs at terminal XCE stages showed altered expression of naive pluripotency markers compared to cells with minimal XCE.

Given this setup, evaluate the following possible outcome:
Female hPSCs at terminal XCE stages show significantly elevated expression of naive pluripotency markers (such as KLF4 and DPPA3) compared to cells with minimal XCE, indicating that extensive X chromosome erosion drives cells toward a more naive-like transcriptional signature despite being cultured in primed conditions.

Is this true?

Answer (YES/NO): YES